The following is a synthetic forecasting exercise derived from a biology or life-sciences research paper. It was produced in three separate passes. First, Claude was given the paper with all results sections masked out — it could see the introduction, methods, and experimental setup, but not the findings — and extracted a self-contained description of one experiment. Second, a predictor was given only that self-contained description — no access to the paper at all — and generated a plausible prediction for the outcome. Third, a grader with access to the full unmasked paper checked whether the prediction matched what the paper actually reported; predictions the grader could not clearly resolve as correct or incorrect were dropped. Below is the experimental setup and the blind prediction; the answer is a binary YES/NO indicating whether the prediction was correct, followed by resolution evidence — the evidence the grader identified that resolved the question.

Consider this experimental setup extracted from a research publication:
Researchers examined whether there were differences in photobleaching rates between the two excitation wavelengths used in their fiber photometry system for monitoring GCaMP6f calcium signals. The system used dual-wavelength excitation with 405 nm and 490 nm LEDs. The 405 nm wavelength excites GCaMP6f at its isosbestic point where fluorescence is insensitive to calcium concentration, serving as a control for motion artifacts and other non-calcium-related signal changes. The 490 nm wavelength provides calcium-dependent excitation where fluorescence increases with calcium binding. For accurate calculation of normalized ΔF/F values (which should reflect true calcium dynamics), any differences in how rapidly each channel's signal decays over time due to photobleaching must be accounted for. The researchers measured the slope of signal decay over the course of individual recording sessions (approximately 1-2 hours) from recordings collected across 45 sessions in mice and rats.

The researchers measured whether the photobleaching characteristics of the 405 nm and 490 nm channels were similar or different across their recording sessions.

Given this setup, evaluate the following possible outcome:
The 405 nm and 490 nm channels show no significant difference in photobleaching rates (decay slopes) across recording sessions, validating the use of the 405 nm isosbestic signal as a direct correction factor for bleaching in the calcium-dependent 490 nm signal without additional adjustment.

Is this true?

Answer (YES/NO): NO